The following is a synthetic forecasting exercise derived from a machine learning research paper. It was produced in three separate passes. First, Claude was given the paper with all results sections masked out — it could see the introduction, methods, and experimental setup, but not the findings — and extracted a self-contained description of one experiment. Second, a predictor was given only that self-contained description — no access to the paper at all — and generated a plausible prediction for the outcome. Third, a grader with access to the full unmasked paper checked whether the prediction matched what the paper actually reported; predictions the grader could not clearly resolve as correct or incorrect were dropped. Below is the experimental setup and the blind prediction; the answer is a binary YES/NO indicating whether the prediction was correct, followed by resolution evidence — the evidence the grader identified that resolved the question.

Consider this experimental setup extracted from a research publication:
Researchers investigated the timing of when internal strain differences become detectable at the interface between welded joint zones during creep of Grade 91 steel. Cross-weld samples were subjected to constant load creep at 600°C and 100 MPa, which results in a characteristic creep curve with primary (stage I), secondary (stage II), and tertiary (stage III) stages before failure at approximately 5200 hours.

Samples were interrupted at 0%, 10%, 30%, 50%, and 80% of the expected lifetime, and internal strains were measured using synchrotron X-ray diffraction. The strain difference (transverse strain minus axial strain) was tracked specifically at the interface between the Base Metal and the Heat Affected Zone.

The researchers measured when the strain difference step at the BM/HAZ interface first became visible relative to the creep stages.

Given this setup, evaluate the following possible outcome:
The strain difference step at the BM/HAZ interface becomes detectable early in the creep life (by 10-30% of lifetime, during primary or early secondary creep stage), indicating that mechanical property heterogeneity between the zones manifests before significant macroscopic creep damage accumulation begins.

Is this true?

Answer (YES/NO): YES